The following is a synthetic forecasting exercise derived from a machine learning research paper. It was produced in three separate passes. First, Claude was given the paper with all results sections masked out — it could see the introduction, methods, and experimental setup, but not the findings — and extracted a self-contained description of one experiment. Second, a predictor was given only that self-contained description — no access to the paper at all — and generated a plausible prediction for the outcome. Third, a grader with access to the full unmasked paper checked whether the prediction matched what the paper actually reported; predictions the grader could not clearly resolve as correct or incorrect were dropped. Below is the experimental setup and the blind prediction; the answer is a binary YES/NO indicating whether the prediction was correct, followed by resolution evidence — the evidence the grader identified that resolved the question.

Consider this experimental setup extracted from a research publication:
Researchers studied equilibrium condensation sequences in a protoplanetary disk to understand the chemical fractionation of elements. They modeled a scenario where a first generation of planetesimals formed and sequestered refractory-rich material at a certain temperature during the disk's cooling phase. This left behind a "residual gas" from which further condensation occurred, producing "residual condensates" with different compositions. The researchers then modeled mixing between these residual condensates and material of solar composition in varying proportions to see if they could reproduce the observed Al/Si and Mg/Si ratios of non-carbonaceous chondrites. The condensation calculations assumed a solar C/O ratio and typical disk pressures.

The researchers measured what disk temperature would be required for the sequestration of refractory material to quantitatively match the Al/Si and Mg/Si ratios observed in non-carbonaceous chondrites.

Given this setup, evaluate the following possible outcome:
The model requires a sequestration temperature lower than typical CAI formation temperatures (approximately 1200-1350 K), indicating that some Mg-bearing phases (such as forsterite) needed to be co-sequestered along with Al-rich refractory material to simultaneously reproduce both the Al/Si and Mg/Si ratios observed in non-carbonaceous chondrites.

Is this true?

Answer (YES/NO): NO